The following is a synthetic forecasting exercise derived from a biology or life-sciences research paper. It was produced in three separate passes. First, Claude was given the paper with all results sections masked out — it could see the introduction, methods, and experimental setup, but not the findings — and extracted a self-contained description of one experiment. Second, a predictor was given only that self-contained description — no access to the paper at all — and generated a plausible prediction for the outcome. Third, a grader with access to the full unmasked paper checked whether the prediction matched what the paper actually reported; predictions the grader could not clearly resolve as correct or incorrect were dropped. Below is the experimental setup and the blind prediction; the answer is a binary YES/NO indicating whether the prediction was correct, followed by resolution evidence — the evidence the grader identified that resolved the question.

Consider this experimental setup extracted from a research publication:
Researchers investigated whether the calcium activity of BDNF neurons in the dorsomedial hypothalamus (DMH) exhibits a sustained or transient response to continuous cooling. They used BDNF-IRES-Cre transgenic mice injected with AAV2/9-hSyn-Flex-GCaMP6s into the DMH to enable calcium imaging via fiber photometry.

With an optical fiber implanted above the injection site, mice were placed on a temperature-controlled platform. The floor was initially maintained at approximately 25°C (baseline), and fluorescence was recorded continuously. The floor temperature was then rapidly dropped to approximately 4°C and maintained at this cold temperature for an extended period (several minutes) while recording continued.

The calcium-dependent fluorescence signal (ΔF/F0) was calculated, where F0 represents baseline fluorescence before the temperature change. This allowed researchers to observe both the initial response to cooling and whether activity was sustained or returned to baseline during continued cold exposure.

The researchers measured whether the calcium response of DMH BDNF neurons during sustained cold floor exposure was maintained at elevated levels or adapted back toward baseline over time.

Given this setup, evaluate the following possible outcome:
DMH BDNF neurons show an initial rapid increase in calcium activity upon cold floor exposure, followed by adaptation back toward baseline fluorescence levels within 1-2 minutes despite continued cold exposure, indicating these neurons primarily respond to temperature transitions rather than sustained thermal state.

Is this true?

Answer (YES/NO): YES